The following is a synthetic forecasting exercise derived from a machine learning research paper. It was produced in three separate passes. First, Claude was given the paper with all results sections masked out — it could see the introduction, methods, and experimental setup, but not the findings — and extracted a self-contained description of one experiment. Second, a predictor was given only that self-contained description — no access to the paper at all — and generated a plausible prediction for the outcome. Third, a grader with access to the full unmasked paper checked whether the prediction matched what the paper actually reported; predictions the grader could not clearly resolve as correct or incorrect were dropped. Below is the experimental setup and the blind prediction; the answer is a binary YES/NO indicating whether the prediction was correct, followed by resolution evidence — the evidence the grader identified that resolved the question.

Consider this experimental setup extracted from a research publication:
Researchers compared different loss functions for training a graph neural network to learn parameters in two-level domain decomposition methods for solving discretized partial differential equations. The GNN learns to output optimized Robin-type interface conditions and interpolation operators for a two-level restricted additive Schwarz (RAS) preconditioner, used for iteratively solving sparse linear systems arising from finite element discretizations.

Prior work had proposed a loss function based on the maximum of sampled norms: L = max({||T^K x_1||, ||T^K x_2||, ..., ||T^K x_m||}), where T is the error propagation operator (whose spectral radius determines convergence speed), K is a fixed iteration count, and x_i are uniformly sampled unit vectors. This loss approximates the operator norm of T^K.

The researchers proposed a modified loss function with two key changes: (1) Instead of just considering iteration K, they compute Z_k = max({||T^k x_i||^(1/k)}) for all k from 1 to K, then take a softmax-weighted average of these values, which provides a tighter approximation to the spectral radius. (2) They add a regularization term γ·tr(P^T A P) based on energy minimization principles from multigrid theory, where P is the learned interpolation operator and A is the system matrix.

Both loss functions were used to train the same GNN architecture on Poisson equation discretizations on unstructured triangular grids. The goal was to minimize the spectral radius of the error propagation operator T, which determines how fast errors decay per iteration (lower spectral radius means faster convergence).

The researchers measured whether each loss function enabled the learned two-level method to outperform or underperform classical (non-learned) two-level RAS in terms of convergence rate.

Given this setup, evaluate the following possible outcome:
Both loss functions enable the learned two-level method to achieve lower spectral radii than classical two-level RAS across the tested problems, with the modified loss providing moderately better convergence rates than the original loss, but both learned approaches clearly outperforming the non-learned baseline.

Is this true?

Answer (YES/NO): NO